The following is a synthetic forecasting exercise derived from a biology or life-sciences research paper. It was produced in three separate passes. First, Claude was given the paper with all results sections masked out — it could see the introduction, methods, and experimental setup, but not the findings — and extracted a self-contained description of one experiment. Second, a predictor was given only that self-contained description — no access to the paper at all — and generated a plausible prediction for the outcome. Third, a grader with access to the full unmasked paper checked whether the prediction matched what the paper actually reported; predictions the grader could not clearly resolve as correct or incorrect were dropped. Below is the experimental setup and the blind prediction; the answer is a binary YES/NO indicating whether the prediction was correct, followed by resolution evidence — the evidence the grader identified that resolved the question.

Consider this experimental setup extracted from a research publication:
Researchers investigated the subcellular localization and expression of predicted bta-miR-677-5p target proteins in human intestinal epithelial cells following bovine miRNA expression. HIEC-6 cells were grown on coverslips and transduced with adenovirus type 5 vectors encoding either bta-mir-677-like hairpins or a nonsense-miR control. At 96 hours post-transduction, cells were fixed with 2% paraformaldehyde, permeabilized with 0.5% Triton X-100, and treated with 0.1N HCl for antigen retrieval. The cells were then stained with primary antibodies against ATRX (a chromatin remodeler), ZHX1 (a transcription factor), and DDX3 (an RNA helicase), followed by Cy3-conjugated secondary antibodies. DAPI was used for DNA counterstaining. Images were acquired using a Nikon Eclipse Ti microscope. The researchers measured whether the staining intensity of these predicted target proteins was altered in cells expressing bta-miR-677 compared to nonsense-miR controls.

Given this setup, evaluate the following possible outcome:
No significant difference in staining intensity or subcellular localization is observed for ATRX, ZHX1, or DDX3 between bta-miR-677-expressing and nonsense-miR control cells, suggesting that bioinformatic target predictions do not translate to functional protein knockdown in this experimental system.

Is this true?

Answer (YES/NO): YES